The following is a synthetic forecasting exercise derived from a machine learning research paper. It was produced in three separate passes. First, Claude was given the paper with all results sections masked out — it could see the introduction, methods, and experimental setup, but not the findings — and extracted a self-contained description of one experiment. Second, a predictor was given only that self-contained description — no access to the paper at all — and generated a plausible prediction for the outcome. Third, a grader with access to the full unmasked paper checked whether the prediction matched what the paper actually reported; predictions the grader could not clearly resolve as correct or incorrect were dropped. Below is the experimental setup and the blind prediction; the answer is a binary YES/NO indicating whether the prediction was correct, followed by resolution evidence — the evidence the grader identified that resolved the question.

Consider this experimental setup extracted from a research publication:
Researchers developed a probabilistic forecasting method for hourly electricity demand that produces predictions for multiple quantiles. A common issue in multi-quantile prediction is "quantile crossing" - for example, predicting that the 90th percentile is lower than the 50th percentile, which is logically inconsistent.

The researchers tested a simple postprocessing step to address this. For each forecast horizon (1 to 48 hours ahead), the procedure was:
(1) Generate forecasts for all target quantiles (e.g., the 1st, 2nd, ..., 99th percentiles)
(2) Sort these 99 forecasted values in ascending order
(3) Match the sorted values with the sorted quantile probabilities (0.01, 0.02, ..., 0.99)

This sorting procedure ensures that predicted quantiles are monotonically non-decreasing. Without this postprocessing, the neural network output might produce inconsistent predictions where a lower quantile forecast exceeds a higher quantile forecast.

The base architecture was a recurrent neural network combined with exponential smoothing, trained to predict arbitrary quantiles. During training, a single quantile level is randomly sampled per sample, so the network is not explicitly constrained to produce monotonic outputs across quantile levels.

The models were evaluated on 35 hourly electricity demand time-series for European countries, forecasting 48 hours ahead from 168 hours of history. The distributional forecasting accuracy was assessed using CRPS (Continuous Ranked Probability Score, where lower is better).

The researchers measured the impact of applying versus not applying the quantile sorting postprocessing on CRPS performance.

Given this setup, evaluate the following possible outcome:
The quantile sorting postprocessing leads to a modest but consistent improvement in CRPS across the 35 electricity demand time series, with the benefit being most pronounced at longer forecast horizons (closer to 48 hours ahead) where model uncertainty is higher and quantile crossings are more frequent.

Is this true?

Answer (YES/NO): NO